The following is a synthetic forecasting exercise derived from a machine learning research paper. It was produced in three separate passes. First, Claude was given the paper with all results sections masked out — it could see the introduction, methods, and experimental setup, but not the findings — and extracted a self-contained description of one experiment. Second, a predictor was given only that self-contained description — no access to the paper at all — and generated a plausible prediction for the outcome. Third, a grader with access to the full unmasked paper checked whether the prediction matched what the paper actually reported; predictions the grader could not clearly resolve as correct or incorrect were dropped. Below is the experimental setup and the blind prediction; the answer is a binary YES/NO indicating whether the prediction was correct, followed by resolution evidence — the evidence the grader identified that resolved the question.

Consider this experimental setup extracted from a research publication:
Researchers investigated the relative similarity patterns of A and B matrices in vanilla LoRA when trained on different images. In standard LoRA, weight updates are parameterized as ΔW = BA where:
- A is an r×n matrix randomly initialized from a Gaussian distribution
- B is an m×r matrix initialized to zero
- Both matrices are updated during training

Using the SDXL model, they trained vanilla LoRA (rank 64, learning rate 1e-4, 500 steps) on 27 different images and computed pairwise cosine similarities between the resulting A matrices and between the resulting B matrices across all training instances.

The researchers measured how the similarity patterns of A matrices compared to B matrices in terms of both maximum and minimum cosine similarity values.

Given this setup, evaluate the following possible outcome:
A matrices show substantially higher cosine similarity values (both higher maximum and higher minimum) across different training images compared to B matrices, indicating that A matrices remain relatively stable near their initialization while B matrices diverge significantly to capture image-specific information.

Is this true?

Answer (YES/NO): YES